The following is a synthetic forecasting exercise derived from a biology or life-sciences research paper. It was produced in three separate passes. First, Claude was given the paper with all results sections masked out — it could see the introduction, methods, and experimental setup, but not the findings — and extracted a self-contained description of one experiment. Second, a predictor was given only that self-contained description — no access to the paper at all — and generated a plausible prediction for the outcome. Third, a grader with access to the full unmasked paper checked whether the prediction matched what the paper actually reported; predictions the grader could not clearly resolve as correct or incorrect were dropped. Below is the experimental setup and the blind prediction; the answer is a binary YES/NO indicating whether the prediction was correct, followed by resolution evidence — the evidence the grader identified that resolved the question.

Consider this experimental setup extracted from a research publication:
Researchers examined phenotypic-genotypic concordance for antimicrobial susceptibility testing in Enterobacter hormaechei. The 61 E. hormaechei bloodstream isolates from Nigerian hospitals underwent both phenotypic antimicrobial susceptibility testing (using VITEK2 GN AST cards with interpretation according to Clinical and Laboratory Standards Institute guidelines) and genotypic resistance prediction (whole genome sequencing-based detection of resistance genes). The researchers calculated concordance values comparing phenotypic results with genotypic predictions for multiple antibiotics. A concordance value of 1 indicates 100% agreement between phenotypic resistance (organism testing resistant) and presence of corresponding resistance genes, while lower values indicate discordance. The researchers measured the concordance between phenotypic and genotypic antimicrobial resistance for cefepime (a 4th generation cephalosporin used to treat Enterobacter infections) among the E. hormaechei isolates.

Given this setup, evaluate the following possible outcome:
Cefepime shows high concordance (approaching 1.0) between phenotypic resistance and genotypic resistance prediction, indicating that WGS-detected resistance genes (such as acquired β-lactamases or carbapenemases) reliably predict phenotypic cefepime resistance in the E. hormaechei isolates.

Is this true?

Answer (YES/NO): NO